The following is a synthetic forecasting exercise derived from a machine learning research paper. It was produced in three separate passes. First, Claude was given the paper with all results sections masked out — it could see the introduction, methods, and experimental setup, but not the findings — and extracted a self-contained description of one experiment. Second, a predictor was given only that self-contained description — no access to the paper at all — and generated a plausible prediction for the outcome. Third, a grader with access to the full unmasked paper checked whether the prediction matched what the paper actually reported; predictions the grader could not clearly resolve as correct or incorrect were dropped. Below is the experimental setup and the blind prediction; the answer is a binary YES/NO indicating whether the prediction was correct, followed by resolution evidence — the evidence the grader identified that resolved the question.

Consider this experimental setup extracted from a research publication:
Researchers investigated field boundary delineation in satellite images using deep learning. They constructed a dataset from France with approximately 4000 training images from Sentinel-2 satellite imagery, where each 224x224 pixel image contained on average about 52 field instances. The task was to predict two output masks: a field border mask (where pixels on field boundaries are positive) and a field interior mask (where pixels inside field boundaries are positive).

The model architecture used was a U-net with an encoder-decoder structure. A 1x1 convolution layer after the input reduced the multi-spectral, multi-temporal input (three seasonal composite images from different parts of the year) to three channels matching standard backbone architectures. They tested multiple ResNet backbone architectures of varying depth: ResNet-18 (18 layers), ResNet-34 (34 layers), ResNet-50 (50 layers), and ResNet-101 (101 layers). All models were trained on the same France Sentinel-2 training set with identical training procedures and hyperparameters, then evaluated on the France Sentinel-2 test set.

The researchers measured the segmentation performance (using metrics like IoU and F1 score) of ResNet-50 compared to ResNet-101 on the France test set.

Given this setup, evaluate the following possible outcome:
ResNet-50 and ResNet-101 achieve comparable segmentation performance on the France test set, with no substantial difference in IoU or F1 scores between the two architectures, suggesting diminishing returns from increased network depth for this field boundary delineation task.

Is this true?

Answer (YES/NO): NO